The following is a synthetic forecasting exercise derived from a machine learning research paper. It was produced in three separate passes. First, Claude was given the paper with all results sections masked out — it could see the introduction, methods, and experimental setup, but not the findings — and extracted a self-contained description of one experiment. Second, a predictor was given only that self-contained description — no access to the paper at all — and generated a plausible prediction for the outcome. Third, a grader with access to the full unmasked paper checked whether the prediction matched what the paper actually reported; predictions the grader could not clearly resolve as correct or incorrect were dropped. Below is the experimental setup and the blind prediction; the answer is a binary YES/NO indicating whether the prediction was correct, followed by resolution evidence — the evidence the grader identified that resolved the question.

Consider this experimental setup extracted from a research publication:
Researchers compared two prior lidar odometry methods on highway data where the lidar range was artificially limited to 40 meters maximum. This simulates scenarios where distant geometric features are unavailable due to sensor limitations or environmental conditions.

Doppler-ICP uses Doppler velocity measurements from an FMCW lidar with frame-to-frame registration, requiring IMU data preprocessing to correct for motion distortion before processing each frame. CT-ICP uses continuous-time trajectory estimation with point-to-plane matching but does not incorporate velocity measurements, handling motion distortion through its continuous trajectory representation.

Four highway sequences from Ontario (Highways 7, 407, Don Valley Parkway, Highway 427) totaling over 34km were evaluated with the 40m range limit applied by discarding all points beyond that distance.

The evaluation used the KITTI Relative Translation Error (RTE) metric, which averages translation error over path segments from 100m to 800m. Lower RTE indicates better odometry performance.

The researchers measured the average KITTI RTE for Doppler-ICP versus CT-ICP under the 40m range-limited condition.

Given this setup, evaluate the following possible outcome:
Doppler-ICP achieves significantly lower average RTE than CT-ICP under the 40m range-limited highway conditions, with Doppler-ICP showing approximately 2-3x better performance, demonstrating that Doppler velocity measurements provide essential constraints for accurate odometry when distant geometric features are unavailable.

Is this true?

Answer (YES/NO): NO